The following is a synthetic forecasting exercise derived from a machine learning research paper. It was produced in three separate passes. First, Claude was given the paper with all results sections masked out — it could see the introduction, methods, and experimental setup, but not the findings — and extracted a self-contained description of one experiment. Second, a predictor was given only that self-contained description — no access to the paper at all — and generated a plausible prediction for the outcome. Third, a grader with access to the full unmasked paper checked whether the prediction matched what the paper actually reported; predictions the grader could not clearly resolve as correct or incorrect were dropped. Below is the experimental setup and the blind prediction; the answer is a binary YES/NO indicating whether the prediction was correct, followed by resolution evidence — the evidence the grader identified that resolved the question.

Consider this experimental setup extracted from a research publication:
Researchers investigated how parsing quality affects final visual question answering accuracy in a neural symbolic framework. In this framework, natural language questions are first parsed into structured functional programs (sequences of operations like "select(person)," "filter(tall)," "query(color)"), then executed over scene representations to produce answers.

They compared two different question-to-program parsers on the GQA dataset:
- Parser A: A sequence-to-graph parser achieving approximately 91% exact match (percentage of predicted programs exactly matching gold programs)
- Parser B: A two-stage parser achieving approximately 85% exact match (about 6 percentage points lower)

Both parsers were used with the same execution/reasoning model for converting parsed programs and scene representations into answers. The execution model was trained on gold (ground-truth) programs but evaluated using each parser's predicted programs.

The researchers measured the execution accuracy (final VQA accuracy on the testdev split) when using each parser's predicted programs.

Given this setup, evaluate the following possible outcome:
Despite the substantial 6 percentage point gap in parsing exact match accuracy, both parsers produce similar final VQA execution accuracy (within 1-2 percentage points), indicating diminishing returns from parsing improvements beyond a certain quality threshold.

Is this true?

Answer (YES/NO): YES